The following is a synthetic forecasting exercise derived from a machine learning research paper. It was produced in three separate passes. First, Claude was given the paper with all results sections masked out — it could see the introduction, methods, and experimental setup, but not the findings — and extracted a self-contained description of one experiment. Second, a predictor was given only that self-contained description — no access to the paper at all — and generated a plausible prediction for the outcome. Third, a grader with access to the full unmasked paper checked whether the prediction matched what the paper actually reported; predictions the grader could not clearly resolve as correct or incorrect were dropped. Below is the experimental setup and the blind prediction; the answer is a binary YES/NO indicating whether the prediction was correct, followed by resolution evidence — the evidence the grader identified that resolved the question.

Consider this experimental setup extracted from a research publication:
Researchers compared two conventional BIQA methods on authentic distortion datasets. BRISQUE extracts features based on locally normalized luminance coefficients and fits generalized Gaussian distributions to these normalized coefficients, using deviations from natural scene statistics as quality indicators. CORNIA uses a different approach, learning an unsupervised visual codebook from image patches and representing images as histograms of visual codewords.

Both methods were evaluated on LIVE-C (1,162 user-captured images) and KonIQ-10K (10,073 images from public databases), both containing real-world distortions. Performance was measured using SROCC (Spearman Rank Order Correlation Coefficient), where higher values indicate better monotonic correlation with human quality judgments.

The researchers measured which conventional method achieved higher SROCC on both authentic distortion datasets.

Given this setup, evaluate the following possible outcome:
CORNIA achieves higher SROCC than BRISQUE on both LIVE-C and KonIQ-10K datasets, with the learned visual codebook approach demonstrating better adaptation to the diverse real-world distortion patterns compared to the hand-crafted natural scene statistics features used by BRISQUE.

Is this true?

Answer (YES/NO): YES